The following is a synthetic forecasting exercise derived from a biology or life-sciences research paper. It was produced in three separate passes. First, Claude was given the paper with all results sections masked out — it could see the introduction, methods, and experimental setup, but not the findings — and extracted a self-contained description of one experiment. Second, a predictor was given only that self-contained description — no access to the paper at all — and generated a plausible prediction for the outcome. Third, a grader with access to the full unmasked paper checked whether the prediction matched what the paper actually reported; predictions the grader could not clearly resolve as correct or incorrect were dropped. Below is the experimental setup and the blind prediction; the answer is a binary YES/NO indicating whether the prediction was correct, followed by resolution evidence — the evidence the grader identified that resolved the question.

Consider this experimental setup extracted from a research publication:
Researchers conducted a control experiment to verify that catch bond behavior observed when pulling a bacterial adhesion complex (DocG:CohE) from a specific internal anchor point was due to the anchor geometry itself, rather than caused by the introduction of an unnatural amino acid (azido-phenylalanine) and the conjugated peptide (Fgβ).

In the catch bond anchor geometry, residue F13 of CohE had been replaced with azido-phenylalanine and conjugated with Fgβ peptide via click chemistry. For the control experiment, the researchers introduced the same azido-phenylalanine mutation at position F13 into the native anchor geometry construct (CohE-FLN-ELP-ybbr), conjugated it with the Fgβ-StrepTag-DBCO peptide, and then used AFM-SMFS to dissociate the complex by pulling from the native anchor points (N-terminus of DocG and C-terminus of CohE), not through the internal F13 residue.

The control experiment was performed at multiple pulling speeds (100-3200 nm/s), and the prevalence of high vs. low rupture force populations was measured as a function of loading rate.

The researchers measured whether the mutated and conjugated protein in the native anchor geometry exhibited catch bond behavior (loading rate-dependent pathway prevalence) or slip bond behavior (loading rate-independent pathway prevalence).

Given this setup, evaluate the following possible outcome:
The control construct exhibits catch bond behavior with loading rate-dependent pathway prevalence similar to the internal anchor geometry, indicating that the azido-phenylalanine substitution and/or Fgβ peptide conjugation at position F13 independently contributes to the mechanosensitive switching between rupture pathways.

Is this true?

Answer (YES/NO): NO